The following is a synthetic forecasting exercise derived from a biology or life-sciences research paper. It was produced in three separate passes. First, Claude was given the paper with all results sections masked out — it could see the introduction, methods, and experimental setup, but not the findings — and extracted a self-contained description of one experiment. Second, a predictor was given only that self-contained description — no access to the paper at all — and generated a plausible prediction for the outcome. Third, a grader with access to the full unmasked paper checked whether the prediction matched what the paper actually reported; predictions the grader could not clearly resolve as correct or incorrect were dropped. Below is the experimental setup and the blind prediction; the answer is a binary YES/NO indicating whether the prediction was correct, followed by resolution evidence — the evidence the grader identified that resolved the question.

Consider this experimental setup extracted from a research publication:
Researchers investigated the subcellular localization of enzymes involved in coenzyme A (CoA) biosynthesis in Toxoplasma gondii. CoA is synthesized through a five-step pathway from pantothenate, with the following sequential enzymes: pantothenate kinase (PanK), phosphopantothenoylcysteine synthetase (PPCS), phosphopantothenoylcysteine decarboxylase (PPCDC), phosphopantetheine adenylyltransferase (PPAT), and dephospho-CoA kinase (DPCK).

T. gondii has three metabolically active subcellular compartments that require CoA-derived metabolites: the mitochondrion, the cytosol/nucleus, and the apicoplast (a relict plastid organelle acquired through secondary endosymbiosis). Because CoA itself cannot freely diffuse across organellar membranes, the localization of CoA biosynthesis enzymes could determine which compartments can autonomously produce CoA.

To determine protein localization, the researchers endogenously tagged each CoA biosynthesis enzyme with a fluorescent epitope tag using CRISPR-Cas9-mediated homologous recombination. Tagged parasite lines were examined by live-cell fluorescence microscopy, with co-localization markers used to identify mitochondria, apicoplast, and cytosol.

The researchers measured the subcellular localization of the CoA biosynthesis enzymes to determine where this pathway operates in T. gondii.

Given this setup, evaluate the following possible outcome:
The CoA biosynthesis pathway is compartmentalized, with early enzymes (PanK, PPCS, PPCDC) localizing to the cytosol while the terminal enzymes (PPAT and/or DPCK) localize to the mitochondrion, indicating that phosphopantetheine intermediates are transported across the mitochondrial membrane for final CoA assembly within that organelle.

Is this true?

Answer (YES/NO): NO